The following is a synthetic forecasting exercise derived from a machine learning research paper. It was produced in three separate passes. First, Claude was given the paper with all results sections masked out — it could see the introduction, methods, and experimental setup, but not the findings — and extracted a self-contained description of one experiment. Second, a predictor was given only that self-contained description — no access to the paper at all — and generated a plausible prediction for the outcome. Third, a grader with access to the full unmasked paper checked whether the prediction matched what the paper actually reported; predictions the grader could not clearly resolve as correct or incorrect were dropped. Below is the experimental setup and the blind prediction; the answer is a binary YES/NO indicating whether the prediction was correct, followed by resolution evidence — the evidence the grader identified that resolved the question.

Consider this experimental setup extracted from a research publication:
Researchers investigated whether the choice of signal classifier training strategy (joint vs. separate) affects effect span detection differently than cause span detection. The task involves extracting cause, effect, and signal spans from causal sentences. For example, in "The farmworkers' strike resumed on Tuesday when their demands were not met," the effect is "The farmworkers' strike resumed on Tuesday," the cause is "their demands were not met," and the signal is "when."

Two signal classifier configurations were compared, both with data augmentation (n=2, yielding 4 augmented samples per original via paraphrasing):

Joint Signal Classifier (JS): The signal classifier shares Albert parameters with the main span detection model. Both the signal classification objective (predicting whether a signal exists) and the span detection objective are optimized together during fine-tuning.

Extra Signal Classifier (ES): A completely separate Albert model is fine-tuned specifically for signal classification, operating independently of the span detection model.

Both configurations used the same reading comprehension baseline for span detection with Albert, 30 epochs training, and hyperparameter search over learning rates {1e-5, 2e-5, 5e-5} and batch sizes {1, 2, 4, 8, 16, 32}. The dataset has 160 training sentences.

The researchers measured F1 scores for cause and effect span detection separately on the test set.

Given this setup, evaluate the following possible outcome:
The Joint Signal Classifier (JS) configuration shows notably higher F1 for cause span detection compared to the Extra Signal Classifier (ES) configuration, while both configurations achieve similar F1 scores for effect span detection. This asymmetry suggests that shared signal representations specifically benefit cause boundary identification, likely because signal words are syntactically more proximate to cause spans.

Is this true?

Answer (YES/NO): NO